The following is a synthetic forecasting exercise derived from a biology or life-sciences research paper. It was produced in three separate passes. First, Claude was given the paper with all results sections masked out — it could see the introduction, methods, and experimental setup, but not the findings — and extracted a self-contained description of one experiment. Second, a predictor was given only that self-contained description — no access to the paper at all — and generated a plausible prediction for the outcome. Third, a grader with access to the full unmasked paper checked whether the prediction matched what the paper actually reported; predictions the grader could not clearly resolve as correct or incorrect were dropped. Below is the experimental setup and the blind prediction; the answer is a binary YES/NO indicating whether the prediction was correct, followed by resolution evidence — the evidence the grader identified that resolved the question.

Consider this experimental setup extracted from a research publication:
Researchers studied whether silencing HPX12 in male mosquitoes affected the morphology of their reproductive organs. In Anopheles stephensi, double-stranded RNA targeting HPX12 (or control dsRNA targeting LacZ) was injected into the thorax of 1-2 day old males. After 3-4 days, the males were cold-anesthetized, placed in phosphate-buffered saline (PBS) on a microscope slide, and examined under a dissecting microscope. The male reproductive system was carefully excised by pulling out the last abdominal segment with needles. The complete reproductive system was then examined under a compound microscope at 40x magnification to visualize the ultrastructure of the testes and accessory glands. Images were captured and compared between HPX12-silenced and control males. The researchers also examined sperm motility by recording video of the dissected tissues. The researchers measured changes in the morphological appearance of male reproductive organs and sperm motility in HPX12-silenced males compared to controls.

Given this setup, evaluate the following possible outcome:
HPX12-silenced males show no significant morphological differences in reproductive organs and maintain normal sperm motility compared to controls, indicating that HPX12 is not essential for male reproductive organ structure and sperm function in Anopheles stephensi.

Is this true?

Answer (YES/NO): NO